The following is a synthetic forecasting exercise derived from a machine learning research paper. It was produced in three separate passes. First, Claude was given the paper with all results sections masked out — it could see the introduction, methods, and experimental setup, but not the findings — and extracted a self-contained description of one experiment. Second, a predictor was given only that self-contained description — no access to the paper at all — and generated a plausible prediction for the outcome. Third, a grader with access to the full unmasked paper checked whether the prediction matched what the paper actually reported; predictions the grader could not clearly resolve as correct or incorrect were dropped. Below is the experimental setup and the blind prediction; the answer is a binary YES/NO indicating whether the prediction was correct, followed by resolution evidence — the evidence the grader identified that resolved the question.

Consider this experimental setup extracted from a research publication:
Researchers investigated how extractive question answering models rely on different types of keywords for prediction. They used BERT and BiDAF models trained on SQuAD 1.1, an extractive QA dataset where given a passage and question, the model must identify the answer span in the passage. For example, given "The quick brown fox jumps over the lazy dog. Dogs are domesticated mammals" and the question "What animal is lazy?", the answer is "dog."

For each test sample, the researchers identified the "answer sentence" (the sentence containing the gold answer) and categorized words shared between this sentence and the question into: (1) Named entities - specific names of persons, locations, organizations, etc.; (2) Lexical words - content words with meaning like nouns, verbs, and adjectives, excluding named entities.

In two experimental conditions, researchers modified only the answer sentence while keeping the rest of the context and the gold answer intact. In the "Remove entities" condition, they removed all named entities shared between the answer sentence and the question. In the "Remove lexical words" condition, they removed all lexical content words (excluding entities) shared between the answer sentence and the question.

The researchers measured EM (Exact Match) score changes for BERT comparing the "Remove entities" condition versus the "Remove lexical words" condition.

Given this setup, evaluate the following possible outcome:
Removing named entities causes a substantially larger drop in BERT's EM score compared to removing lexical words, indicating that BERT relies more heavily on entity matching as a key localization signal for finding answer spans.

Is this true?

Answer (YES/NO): NO